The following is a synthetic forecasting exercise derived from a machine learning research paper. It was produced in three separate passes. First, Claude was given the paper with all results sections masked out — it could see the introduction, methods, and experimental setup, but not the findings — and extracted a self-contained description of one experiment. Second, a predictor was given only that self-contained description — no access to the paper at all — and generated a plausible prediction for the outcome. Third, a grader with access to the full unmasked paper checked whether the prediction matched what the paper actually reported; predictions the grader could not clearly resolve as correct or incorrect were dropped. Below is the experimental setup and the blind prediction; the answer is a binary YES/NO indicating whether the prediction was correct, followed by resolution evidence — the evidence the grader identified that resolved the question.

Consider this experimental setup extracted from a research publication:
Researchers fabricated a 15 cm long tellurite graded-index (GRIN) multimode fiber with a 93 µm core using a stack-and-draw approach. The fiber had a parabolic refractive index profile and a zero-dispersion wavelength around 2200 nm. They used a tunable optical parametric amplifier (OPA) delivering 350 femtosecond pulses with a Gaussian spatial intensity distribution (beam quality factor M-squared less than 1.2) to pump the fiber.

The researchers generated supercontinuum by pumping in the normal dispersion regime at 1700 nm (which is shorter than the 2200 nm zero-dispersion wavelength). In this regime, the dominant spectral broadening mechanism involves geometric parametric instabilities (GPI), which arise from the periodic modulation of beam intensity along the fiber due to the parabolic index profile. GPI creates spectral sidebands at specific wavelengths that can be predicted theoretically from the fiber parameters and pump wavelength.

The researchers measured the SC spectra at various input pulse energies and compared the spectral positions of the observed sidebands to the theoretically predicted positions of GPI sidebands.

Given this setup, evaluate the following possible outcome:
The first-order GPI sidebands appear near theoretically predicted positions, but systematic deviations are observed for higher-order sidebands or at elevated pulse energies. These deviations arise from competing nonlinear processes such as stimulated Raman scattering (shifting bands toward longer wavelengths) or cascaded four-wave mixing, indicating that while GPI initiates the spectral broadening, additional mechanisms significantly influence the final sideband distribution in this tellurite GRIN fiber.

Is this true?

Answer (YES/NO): NO